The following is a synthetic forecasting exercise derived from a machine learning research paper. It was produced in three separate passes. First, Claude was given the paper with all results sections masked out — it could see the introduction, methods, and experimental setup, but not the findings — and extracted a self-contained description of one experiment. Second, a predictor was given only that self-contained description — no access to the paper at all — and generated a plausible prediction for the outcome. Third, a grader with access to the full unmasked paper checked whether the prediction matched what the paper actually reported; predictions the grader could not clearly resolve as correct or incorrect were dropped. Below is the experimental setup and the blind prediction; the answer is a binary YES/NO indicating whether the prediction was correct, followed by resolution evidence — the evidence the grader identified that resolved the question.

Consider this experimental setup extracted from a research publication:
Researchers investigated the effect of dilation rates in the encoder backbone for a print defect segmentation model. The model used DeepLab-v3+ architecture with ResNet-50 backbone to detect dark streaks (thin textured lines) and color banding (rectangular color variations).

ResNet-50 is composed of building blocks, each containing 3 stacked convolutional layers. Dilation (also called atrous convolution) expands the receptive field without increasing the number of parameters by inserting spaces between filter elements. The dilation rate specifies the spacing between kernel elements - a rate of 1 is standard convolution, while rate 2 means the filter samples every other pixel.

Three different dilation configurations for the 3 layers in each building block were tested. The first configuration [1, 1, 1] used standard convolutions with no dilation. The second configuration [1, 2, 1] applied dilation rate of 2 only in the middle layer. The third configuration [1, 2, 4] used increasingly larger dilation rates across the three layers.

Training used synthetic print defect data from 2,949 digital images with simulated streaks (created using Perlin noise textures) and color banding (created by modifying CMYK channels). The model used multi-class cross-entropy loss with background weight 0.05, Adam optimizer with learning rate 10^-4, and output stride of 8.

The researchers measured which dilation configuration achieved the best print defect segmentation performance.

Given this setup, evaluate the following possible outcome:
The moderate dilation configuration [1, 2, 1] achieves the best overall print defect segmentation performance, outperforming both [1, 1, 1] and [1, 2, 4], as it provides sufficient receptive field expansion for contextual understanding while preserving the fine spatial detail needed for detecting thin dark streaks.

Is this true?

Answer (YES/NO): NO